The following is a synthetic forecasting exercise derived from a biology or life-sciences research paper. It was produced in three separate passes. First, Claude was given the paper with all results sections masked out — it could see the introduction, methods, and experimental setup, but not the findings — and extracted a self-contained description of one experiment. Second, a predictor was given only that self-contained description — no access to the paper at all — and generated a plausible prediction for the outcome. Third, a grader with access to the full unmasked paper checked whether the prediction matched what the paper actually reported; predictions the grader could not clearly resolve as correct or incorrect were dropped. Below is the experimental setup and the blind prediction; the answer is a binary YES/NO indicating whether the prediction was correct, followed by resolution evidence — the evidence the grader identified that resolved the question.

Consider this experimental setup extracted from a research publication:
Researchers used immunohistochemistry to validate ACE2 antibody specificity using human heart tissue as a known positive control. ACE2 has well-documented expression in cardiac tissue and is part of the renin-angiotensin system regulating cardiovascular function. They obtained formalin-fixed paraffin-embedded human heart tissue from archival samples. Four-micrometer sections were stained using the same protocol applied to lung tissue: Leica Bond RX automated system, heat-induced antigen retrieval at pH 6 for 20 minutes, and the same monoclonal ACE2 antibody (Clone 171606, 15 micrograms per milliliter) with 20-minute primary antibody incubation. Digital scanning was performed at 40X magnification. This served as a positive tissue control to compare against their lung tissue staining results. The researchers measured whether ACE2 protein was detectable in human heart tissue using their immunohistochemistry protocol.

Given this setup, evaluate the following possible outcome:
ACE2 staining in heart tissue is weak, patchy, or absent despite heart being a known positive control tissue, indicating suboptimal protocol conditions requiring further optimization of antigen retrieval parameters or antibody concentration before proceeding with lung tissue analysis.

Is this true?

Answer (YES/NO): NO